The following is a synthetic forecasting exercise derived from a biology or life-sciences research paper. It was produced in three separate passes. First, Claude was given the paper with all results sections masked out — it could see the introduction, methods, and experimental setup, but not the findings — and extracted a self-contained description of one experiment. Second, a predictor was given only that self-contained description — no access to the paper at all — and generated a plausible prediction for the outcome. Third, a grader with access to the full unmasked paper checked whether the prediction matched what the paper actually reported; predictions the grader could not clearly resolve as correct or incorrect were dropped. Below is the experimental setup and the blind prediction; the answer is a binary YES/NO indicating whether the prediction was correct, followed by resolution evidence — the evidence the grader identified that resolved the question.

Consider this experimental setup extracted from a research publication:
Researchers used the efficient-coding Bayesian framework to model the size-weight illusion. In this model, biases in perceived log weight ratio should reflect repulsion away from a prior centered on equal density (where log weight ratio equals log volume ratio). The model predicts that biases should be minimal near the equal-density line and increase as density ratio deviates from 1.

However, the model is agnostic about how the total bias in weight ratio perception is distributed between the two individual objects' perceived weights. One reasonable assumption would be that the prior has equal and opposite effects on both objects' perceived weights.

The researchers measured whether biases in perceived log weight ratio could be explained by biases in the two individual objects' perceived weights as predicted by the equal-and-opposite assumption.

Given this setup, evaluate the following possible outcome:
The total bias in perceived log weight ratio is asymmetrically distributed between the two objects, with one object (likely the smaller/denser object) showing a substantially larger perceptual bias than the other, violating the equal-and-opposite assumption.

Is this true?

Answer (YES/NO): NO